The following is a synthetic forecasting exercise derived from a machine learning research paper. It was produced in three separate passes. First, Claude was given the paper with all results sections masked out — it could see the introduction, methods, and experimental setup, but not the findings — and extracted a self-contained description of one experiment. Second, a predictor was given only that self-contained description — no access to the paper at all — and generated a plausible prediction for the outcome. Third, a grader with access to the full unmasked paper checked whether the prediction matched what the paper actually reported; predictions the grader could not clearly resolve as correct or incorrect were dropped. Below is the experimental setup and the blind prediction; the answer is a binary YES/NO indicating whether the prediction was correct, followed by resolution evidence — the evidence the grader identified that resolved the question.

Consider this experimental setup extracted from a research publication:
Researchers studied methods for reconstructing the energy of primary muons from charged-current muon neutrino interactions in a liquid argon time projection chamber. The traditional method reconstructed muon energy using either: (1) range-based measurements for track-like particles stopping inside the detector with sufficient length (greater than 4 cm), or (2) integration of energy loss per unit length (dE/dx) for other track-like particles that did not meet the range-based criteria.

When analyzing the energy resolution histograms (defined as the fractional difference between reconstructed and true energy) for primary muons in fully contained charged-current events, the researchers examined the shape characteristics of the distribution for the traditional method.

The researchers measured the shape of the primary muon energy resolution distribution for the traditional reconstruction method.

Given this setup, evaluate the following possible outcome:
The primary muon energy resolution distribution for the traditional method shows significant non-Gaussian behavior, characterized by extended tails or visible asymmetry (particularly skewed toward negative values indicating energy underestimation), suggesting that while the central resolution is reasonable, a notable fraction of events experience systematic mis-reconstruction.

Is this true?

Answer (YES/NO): YES